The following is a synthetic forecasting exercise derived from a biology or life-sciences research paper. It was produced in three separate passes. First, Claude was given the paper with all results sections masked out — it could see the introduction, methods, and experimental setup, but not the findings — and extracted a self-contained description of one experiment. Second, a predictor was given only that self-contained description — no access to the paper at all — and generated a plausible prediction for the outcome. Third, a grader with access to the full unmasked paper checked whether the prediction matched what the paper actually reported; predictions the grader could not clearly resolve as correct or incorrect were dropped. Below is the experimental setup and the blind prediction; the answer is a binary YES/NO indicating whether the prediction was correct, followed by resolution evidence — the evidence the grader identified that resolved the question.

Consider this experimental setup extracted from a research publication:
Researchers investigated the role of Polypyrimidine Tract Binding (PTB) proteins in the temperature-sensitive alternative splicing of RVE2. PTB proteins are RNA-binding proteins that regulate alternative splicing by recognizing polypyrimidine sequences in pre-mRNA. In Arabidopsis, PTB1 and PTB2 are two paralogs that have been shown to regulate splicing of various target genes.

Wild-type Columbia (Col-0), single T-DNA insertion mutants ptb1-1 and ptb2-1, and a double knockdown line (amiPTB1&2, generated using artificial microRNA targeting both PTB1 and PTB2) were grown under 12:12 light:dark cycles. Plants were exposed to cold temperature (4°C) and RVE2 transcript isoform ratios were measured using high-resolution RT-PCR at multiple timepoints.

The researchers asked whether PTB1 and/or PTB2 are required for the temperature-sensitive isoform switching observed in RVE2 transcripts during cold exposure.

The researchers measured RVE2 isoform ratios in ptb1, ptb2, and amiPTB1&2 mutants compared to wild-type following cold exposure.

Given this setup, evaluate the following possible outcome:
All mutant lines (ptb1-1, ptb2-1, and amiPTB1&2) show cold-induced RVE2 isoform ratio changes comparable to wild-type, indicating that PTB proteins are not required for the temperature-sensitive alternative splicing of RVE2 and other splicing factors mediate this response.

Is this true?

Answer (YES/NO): NO